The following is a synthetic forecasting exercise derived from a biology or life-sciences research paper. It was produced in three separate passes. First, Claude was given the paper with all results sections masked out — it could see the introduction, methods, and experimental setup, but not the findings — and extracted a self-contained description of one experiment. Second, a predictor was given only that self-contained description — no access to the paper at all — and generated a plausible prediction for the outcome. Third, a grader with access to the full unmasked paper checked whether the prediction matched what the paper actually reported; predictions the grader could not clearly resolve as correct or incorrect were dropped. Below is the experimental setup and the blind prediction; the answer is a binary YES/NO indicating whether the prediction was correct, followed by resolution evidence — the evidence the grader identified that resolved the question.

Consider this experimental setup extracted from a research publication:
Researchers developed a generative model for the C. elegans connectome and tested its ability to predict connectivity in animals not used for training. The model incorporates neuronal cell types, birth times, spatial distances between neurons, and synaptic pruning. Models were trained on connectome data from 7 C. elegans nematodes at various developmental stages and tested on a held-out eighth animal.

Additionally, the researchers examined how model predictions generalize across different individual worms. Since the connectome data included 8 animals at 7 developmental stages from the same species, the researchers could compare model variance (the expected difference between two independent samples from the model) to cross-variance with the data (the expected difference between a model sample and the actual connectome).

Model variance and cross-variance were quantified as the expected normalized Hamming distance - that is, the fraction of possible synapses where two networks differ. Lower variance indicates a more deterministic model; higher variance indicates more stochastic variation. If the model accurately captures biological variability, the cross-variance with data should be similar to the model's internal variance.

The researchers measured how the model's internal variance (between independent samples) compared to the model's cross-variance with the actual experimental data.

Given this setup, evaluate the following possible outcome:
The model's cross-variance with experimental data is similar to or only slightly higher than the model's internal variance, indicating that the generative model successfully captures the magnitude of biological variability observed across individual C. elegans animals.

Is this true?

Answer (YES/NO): NO